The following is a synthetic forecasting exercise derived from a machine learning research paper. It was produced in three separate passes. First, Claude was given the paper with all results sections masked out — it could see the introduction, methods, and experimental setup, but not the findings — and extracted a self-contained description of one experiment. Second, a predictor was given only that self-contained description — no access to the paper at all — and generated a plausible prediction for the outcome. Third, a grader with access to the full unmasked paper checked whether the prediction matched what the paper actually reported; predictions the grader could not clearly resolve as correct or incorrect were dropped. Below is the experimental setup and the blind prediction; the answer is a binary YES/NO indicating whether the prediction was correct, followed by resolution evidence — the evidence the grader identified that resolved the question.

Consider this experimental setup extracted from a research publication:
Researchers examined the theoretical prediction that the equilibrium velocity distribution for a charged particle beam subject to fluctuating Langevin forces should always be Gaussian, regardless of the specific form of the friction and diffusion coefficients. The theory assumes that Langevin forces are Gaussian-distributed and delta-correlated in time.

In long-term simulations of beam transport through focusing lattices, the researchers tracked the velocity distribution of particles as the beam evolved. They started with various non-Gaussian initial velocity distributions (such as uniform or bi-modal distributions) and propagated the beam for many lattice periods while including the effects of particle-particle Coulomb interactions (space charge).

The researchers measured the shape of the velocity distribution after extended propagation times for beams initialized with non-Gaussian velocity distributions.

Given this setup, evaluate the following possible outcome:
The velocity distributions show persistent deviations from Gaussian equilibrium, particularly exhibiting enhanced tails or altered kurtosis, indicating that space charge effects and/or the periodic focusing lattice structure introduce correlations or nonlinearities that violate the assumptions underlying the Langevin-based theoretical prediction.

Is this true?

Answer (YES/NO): NO